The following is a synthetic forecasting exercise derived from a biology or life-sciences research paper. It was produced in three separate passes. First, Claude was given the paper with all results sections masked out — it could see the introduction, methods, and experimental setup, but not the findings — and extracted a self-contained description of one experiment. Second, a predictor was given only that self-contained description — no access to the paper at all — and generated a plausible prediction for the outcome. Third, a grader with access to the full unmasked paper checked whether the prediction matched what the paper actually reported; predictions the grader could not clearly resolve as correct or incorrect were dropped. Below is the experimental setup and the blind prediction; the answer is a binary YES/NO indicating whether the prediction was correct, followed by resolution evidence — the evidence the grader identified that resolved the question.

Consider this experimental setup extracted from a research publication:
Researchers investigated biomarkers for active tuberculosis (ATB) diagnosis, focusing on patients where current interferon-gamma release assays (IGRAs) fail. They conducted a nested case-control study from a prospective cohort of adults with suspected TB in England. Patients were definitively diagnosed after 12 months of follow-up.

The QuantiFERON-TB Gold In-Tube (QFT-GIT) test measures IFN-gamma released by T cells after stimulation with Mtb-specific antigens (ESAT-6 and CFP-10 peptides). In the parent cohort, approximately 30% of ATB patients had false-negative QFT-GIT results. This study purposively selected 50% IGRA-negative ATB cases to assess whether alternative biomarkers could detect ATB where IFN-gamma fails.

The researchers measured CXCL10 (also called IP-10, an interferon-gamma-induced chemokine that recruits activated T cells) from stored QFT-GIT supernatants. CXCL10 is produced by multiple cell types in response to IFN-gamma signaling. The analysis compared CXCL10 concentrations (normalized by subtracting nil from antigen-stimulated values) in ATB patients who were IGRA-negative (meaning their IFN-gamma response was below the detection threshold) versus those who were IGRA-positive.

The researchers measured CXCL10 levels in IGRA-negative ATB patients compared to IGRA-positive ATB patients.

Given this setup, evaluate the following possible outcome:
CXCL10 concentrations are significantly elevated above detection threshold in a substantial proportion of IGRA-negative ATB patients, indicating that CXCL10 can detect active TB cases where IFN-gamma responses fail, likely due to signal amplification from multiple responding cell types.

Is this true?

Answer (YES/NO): YES